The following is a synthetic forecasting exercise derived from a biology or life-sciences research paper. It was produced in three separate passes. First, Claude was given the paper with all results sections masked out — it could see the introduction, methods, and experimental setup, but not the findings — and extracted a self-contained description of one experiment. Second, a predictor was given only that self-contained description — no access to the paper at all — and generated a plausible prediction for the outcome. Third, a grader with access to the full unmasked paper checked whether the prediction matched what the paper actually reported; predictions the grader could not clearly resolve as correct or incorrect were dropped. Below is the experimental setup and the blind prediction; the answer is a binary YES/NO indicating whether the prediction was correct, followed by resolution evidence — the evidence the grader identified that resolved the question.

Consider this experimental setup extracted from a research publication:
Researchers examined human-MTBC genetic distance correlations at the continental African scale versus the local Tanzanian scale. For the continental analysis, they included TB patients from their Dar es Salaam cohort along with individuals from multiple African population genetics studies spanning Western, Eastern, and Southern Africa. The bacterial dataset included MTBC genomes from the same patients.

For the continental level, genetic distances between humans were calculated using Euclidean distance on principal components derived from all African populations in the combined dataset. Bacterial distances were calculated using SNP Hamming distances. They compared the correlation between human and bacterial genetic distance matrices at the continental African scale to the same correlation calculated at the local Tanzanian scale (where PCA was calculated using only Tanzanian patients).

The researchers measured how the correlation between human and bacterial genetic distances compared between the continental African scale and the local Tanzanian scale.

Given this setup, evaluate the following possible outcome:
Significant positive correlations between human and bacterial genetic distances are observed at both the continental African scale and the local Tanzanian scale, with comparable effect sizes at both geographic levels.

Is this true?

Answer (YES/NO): NO